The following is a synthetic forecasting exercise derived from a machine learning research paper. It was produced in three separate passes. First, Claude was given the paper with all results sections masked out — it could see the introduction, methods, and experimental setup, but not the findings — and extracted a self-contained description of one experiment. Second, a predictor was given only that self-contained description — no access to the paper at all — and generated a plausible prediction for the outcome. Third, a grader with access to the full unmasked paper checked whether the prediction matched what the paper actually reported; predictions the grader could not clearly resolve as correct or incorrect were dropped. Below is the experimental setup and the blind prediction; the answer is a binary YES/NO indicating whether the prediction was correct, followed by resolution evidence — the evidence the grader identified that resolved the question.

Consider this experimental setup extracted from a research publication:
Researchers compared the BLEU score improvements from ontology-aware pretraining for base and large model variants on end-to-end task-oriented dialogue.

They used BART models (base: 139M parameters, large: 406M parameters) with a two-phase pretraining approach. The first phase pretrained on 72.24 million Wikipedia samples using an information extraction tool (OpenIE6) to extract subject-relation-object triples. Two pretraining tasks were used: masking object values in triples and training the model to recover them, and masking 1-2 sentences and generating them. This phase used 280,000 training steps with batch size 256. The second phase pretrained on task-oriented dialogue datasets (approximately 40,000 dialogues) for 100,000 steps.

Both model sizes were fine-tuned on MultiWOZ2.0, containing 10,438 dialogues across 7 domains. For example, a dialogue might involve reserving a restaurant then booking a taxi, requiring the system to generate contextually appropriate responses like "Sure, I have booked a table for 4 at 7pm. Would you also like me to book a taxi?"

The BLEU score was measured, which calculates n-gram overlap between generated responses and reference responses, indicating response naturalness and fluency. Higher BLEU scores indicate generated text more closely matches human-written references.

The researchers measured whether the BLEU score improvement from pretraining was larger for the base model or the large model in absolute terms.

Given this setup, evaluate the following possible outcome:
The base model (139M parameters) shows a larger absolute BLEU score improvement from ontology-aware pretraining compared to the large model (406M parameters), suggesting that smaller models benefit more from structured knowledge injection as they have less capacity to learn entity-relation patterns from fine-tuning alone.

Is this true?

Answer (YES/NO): NO